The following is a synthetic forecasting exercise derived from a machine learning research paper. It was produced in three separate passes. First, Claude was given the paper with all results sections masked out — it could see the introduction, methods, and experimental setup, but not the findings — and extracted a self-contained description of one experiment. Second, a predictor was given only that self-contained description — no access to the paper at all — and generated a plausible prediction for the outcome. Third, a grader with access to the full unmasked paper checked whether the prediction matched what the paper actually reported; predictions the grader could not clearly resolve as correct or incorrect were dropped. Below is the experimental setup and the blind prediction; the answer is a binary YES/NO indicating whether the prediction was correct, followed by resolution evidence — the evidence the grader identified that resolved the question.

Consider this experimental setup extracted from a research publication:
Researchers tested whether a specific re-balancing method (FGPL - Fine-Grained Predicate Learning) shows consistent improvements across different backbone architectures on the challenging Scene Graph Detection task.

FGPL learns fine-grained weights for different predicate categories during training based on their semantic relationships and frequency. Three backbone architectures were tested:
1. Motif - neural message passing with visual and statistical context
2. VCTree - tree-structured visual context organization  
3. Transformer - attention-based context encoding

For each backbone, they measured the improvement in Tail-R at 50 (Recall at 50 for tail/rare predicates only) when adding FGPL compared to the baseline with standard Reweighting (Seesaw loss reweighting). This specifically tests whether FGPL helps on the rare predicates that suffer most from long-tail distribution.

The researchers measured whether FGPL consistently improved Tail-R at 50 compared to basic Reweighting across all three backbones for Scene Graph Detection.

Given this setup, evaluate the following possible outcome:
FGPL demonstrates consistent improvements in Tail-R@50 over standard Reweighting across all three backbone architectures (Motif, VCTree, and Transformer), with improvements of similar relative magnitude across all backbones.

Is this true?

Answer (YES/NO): NO